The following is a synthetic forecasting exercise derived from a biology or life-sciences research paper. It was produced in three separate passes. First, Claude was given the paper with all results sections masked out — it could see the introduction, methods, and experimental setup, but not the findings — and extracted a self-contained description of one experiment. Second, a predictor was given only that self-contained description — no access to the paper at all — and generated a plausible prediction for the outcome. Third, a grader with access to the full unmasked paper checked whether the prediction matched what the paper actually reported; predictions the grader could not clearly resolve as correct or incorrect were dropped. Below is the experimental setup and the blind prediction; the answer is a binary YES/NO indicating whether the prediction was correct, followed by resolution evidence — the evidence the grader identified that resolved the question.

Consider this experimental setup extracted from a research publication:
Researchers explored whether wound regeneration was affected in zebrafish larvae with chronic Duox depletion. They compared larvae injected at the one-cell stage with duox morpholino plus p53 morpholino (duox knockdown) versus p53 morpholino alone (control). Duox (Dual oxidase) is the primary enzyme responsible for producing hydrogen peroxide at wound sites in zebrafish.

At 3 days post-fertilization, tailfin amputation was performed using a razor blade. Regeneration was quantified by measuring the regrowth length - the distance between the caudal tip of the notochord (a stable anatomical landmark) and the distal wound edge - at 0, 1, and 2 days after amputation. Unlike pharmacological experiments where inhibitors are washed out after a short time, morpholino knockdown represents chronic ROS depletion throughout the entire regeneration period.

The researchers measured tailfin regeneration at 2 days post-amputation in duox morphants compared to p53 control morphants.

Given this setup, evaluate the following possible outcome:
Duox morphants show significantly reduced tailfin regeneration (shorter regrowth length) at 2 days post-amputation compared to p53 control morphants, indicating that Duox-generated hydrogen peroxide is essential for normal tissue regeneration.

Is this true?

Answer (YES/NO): YES